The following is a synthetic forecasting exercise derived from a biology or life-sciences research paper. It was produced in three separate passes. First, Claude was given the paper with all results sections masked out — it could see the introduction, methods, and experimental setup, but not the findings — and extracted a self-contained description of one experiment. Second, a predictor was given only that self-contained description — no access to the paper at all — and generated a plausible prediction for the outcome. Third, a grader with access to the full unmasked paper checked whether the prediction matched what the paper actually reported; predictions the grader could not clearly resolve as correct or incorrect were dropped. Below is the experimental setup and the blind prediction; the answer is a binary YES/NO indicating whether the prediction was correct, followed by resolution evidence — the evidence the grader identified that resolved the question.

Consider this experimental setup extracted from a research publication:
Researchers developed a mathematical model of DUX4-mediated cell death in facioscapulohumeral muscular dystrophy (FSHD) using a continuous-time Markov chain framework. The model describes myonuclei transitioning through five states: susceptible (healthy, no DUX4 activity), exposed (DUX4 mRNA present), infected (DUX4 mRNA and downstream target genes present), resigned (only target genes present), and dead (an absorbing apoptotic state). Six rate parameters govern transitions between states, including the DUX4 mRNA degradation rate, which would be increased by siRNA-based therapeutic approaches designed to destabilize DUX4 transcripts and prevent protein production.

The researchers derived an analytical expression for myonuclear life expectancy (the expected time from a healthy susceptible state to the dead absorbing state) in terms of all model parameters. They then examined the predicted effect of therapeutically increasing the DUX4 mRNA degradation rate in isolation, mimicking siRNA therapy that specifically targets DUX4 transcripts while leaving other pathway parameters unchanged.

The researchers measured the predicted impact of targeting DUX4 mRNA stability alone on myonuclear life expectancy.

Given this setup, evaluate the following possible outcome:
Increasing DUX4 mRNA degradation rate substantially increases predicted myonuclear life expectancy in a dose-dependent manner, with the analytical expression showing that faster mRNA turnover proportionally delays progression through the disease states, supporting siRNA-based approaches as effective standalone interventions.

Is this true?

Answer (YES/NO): NO